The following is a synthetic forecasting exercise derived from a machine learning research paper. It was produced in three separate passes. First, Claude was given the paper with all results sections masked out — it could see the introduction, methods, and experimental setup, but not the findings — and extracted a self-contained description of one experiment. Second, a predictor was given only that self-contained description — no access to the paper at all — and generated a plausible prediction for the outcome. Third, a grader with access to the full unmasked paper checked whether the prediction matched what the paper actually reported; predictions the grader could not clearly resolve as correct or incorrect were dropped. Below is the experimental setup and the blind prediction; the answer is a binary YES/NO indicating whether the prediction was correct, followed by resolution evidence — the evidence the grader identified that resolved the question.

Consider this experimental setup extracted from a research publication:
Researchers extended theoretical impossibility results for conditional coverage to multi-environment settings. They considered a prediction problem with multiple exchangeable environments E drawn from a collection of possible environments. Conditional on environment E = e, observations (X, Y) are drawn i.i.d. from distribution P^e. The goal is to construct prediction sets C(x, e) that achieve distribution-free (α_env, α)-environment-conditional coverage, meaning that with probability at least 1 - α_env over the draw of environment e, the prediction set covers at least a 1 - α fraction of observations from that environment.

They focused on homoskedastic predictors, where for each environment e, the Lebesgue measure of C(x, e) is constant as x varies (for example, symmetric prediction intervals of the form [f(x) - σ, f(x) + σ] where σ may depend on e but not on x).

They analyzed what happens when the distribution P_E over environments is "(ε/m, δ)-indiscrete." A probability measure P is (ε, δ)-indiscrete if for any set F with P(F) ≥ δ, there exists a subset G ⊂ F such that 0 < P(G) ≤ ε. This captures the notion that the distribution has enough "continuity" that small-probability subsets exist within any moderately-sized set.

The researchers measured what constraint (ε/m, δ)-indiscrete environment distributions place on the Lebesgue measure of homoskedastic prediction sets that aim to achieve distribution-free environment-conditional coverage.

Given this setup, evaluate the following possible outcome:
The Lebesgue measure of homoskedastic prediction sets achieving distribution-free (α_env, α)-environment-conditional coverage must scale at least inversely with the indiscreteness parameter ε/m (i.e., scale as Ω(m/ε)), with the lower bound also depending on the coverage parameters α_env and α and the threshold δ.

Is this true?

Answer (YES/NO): NO